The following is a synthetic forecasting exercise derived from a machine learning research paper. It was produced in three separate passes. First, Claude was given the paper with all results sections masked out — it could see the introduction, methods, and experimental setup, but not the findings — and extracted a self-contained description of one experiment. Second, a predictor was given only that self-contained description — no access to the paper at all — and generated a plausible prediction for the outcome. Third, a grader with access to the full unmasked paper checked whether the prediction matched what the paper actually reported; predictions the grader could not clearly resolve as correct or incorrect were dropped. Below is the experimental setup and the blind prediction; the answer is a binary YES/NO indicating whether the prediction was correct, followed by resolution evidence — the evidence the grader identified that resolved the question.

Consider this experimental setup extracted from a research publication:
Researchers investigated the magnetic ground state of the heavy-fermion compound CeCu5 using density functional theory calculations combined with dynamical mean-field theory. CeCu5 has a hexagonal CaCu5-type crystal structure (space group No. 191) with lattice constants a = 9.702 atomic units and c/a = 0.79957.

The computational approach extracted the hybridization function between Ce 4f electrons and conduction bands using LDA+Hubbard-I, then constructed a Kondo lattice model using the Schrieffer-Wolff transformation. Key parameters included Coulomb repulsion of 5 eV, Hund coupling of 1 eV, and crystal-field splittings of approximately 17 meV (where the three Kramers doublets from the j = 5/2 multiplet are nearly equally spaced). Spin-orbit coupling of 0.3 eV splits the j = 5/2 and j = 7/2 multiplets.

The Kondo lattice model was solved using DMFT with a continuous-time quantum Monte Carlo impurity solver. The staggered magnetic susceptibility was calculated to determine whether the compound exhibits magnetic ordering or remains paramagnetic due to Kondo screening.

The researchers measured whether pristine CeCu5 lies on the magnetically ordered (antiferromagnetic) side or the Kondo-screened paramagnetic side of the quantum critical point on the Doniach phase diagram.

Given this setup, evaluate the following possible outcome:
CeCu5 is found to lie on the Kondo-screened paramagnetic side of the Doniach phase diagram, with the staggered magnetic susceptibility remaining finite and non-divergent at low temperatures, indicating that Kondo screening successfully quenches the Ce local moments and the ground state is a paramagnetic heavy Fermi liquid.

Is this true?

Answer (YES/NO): NO